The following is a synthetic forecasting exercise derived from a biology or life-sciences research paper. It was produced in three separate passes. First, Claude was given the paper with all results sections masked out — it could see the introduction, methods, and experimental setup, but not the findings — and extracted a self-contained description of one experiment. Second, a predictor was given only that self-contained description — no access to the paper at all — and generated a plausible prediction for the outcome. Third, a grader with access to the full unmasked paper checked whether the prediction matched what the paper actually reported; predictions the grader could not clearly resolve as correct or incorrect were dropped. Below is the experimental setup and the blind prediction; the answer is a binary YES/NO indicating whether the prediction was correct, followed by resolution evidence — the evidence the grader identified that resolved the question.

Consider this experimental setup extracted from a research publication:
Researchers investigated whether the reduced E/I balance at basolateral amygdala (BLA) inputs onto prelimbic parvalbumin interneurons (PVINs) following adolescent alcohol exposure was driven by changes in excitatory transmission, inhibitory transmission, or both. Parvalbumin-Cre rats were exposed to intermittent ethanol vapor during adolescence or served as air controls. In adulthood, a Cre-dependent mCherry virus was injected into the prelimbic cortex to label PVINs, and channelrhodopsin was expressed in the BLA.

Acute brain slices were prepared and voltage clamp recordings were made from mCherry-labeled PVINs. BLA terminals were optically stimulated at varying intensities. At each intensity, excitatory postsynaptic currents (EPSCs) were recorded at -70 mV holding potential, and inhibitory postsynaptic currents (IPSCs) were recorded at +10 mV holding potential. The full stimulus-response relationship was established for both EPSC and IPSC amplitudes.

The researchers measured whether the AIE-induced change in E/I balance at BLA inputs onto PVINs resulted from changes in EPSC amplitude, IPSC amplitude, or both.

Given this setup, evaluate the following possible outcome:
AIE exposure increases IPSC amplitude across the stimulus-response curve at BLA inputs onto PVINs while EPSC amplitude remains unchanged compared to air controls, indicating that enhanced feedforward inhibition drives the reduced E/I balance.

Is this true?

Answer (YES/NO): NO